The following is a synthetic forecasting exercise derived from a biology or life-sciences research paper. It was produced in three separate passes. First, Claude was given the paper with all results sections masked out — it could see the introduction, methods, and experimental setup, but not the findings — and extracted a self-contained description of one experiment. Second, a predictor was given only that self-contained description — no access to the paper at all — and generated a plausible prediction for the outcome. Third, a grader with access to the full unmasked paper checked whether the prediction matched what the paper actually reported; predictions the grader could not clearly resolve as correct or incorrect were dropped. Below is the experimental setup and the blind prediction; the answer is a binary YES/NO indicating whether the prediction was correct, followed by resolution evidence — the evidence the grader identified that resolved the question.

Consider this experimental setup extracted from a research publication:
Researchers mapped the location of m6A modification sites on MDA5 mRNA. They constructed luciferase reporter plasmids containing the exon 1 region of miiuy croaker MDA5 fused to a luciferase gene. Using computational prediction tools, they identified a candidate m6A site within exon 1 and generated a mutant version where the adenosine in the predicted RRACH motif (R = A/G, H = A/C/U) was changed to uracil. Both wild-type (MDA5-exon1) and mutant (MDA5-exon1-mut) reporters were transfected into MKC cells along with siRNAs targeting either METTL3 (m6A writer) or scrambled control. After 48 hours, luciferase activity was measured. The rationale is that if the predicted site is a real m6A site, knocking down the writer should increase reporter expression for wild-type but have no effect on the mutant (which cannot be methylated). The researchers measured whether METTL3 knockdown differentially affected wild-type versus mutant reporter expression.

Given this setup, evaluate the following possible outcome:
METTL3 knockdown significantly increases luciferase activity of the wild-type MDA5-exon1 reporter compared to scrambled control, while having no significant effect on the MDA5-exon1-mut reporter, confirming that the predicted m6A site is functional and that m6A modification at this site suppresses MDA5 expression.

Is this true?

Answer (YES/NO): YES